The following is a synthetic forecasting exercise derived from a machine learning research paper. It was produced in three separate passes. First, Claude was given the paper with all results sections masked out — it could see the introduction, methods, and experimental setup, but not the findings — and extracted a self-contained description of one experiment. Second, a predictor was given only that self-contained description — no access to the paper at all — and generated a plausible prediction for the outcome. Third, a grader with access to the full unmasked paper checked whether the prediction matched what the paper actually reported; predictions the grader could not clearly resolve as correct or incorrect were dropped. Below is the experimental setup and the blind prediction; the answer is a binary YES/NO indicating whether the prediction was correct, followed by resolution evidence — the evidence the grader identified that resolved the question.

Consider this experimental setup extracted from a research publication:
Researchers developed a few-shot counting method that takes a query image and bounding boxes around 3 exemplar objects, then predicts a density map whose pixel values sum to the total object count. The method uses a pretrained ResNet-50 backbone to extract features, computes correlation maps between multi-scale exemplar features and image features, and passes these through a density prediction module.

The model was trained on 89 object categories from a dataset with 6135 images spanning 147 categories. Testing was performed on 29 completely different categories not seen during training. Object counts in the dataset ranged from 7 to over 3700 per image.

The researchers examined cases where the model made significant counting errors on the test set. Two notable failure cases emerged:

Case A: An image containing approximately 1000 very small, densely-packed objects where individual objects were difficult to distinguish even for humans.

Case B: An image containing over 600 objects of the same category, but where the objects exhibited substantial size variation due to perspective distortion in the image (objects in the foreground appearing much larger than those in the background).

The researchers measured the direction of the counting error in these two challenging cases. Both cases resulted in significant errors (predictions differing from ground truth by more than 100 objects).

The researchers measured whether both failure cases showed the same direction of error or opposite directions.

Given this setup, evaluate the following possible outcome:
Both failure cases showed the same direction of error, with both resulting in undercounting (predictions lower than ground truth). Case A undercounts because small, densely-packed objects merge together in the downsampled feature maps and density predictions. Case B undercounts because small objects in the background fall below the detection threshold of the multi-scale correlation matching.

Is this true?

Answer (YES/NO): YES